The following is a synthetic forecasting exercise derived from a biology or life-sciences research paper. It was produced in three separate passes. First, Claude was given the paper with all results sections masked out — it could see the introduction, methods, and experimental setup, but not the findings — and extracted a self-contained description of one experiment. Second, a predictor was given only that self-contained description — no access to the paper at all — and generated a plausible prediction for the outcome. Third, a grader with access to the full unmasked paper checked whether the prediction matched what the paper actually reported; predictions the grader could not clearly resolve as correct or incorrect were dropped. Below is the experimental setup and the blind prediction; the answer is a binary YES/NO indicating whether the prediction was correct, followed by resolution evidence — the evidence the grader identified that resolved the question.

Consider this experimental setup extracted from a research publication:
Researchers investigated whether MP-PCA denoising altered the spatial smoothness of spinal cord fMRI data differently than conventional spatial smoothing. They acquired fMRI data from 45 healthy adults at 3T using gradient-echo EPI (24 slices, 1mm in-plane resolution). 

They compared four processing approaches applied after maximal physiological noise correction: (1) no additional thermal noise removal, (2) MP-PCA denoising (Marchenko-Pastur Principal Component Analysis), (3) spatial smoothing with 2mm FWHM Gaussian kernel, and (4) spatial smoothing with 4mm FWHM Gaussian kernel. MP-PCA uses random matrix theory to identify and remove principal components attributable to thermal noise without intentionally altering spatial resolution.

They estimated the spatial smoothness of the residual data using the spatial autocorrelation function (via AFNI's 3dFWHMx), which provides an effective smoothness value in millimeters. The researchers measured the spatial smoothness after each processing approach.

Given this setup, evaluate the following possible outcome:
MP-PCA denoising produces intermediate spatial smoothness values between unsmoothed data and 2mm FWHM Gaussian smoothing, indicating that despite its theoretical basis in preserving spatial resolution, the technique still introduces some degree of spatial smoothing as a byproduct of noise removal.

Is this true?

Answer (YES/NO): YES